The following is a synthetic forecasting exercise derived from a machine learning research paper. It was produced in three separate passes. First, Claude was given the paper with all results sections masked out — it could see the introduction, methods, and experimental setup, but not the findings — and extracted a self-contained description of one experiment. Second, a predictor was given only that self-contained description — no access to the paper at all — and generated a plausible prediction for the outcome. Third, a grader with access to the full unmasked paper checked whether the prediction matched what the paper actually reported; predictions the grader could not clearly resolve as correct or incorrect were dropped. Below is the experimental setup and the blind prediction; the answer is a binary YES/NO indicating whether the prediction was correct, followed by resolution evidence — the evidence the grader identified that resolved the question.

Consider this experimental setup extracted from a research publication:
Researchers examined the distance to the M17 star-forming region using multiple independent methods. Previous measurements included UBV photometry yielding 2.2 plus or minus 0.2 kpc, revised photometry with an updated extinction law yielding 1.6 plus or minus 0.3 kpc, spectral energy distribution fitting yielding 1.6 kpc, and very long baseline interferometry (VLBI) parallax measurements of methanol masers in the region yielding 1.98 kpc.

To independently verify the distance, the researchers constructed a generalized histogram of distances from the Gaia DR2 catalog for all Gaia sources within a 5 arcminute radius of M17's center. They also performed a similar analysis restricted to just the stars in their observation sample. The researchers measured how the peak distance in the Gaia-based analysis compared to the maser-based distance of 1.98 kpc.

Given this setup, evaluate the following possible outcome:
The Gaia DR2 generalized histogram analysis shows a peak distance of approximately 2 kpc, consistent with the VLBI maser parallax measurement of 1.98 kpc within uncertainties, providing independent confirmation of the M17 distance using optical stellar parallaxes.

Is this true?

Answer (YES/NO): NO